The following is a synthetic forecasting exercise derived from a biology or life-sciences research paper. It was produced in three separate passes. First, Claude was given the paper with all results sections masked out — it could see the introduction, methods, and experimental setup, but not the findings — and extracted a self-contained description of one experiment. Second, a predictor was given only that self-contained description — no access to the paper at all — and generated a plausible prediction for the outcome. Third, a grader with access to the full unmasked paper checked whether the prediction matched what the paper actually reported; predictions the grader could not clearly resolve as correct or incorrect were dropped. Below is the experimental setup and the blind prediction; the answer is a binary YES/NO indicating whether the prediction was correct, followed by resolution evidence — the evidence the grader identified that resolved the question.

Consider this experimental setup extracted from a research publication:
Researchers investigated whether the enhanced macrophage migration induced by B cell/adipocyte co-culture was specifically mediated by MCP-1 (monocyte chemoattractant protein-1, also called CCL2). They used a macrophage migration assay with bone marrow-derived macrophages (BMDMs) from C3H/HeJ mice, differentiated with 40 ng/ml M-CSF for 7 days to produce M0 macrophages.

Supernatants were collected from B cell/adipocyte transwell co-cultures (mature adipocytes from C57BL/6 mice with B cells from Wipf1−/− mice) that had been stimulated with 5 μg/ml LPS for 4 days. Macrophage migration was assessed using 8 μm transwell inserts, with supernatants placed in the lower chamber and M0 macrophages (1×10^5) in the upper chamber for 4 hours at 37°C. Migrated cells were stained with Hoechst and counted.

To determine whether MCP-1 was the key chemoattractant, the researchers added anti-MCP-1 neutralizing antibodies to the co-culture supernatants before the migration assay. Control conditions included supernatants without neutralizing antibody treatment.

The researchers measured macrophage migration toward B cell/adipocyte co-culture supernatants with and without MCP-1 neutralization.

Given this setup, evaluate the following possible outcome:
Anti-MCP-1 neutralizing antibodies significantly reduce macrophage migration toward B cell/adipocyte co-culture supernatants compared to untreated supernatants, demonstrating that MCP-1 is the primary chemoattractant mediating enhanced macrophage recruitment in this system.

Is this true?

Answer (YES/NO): YES